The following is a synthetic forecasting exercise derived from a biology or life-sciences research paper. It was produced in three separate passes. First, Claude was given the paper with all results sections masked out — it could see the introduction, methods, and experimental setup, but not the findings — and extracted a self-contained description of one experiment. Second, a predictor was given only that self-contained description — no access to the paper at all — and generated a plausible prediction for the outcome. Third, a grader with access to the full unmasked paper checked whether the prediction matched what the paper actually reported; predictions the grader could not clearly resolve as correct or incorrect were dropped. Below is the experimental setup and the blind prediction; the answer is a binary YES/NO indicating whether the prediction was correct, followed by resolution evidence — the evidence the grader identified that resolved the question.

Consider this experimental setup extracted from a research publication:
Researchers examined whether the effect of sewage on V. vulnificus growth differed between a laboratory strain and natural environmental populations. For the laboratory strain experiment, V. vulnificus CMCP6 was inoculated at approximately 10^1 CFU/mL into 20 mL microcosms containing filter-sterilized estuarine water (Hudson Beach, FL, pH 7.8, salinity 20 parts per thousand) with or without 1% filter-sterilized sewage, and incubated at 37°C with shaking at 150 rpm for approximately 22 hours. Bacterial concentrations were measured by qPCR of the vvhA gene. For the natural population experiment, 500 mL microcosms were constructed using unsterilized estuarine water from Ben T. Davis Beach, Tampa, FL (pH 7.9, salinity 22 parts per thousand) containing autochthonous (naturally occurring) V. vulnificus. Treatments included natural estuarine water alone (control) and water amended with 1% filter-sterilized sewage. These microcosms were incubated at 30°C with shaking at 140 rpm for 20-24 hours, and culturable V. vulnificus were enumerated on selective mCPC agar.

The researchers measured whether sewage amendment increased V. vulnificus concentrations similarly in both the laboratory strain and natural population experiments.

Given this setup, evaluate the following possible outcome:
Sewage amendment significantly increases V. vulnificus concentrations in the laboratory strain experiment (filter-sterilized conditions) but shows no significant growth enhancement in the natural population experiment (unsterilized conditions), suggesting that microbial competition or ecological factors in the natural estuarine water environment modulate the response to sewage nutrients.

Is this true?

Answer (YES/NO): NO